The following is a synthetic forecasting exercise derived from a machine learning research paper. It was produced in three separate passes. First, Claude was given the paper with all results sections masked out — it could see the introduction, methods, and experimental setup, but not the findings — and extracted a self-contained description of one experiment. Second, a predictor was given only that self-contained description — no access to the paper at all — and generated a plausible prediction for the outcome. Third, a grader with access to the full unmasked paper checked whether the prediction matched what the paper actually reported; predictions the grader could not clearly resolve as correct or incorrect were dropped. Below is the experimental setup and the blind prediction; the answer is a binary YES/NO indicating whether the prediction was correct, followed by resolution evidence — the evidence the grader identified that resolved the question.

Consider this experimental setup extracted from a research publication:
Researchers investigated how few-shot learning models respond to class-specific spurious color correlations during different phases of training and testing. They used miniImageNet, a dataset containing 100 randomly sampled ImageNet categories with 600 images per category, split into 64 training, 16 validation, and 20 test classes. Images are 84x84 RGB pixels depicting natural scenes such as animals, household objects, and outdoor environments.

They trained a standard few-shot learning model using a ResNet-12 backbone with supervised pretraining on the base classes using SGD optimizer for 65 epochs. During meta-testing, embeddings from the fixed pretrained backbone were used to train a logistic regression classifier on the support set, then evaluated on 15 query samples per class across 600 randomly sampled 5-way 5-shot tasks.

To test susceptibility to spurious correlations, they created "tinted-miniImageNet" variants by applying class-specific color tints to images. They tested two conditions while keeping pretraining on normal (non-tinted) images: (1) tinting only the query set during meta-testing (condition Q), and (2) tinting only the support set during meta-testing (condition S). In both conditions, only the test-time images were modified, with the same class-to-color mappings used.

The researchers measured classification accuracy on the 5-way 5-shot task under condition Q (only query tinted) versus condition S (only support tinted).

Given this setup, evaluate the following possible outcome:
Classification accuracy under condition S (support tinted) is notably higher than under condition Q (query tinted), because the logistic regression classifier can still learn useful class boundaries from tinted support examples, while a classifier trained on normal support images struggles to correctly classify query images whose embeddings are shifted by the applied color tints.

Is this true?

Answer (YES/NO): NO